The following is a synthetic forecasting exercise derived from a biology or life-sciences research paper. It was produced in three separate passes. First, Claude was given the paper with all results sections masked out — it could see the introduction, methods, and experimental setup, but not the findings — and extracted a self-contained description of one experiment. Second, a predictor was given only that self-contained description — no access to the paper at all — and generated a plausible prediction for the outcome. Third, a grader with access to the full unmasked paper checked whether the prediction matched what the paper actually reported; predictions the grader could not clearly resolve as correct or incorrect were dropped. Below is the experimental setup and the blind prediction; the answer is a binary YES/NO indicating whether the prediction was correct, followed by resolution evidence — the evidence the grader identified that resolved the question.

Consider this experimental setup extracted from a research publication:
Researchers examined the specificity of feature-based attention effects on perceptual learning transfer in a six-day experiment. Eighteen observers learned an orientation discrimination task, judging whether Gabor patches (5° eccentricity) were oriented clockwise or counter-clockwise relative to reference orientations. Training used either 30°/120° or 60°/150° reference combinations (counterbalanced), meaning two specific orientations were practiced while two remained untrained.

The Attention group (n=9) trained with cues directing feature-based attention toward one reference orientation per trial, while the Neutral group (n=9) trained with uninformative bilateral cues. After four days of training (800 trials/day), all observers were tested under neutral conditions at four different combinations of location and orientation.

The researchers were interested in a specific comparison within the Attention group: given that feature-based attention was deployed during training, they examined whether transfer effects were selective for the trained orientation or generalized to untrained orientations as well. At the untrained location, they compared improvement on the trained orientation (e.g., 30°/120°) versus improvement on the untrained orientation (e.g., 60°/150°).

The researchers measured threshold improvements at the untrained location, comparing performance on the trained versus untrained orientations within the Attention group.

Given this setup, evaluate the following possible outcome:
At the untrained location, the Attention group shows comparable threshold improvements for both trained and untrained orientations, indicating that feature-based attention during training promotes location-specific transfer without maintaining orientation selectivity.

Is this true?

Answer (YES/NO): NO